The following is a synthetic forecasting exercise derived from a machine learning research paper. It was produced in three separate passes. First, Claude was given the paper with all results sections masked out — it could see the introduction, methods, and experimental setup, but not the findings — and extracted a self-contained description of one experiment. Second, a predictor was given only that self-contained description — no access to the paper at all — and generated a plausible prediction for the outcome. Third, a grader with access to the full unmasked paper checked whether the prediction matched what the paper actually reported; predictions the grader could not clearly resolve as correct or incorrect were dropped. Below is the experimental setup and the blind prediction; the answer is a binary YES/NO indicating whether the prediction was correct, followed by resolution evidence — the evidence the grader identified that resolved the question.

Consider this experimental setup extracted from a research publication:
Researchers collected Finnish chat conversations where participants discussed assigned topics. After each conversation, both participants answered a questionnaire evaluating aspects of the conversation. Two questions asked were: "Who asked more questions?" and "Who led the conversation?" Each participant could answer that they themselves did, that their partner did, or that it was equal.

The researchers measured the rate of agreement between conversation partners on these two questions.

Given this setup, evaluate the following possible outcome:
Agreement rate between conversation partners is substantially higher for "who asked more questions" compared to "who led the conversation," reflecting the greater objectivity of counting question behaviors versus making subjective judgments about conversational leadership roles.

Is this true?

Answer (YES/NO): YES